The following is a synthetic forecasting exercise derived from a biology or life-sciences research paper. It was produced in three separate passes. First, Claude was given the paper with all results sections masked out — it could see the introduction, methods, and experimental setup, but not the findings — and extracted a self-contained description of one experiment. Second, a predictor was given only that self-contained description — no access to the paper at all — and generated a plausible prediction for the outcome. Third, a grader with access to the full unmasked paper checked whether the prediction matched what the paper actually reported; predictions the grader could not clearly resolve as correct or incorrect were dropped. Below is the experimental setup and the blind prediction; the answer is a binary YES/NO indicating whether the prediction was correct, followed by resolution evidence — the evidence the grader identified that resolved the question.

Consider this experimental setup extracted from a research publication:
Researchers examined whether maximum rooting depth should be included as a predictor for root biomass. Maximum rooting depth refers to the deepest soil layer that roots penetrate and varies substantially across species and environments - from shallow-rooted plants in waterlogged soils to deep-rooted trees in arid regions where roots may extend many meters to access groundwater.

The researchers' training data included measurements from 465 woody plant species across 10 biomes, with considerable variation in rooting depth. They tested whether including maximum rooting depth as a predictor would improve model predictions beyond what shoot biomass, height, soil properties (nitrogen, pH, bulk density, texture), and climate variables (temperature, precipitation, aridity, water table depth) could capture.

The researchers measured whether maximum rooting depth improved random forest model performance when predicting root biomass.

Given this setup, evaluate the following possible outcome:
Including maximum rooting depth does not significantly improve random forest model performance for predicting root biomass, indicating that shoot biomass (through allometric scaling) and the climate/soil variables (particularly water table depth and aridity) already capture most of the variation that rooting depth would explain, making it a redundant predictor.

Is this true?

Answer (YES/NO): YES